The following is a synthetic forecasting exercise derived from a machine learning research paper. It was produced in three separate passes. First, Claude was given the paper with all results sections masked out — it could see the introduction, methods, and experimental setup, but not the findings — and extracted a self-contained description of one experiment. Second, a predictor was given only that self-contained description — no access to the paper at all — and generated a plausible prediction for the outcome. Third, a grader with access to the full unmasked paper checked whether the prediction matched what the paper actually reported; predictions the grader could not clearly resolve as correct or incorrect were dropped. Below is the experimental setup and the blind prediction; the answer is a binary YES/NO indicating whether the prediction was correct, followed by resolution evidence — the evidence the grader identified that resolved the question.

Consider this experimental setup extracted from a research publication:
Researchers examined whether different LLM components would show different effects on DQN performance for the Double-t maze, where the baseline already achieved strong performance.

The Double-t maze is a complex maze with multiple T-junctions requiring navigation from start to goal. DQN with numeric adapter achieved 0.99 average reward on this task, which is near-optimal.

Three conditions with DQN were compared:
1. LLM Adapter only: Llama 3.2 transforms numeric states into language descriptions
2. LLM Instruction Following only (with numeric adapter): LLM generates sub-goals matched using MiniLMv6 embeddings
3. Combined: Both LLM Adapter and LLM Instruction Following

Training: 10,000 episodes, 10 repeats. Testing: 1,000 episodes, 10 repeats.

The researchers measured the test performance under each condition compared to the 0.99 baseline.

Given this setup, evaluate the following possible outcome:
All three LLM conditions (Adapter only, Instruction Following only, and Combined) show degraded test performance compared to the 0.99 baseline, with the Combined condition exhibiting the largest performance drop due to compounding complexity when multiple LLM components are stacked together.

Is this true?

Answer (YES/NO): NO